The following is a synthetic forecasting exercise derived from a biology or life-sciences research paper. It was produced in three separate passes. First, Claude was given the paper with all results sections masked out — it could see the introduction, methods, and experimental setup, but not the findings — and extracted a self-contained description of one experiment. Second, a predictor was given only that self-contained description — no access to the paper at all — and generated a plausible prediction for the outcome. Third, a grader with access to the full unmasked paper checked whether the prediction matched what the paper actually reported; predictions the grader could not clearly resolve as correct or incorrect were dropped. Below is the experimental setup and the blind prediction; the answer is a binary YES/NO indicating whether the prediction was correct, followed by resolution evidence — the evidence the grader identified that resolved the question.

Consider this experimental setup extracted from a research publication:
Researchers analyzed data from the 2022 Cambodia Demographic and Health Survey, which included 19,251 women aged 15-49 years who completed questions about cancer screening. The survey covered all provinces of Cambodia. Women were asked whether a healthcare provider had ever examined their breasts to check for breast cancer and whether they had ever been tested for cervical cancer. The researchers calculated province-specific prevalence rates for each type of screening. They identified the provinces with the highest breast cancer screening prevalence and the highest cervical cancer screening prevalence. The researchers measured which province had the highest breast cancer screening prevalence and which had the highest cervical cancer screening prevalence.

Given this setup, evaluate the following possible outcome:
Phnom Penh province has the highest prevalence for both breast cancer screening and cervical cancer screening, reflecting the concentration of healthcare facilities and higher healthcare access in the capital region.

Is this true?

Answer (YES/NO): NO